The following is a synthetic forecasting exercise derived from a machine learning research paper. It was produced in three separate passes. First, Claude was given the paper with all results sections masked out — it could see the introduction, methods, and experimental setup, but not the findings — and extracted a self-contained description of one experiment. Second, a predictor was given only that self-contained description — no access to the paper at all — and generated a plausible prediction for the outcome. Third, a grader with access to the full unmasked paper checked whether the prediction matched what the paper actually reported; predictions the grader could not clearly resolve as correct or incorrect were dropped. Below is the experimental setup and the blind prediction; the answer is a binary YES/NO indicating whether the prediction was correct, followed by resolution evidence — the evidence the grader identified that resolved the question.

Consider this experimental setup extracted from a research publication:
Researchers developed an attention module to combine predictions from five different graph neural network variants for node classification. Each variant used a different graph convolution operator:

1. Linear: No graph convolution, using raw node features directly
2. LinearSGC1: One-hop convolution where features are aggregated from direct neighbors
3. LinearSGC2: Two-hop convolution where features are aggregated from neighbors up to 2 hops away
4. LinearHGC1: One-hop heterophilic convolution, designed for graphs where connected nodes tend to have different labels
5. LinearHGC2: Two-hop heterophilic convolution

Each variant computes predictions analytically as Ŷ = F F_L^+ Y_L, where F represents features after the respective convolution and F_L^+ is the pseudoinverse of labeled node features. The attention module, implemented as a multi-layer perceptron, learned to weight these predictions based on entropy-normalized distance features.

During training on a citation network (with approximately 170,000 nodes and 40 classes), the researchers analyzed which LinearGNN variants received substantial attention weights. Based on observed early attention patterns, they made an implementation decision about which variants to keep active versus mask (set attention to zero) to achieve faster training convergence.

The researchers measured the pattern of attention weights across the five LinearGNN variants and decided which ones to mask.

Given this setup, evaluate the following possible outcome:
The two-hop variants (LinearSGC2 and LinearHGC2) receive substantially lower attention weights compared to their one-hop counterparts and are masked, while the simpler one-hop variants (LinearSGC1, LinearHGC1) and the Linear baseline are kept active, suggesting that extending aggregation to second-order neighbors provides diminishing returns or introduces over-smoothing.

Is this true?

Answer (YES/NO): NO